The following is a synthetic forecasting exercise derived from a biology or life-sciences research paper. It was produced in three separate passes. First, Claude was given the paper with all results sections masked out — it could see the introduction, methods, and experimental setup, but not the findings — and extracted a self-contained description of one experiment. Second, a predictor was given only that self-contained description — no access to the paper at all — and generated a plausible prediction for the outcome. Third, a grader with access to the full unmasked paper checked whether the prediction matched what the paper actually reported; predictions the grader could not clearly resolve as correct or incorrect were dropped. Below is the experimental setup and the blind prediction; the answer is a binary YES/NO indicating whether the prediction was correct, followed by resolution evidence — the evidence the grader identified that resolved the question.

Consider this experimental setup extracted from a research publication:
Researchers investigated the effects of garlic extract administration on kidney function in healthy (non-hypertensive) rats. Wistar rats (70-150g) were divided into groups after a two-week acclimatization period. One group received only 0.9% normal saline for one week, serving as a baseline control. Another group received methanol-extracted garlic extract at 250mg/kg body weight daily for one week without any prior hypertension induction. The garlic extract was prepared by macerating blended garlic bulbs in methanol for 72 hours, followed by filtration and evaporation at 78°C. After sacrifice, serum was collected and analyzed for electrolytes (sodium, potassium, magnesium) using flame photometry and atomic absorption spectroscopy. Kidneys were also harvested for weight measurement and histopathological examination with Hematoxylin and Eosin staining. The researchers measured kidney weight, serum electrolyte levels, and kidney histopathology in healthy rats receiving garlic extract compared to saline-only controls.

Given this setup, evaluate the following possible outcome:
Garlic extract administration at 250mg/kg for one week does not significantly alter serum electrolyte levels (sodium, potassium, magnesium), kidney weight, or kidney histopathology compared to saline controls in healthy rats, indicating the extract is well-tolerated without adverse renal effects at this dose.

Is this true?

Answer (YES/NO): NO